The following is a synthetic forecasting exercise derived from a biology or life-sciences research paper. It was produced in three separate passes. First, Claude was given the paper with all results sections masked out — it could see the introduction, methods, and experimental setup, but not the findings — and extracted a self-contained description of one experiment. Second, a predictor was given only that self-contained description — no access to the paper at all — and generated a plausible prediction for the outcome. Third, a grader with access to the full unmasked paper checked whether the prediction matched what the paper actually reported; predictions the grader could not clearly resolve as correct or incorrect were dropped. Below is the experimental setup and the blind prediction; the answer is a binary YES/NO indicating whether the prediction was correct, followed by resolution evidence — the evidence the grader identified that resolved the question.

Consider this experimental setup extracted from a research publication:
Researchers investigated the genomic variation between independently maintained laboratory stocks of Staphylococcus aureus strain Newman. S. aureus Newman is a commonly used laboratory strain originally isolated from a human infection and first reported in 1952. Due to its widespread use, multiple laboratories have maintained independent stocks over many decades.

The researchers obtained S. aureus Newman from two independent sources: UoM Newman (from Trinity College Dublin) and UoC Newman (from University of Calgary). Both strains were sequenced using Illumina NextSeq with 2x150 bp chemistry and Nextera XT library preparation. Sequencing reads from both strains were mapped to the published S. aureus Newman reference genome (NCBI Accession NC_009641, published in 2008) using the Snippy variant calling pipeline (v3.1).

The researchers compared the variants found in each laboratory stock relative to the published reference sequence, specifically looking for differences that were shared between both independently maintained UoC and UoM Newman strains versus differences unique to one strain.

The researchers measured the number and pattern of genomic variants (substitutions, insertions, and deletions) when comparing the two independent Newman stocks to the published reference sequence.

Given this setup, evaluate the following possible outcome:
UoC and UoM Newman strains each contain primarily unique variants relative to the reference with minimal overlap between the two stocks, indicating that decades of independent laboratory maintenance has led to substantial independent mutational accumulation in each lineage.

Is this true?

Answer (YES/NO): NO